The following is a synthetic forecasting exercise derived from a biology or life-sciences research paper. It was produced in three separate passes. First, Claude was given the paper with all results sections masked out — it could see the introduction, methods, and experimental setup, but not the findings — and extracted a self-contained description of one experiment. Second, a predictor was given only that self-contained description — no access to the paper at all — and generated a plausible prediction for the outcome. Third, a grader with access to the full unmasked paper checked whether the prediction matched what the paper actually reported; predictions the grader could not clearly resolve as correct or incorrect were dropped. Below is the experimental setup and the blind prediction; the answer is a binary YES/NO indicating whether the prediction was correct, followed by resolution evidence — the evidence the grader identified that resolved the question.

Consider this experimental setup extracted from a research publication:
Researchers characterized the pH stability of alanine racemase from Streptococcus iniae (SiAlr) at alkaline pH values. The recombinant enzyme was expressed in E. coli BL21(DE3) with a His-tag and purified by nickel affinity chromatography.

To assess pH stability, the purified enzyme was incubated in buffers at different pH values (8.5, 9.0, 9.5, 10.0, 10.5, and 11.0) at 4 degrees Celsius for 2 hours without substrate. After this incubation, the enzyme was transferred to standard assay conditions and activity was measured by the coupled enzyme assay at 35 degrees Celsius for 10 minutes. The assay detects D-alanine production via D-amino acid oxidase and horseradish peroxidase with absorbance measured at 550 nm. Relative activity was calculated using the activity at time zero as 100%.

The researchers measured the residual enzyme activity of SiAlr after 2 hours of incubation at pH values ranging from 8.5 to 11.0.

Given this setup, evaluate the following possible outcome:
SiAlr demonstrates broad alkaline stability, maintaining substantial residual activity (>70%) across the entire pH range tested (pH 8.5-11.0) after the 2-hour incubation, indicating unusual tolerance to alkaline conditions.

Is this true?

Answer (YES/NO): NO